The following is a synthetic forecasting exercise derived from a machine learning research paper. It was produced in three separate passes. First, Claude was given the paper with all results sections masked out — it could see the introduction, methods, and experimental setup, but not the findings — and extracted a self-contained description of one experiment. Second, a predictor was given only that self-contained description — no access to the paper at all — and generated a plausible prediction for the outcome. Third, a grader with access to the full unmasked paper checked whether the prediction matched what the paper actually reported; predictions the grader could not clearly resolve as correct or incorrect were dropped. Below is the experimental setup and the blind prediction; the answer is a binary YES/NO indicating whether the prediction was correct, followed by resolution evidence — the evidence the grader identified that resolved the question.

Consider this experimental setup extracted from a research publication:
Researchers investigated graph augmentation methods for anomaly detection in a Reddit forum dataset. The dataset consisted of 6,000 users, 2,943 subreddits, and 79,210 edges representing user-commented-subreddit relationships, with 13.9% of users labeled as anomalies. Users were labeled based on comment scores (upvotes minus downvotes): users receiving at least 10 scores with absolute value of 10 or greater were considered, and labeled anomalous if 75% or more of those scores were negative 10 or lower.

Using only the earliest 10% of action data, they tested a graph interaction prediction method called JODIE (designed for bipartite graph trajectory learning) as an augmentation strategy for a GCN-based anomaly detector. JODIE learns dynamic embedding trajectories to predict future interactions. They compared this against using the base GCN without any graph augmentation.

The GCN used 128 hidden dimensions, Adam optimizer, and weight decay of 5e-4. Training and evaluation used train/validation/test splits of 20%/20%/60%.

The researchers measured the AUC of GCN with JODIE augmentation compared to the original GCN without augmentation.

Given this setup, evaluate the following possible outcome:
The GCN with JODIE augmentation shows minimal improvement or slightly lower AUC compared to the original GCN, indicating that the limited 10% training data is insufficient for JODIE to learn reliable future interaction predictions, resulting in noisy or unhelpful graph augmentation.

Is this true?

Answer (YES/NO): NO